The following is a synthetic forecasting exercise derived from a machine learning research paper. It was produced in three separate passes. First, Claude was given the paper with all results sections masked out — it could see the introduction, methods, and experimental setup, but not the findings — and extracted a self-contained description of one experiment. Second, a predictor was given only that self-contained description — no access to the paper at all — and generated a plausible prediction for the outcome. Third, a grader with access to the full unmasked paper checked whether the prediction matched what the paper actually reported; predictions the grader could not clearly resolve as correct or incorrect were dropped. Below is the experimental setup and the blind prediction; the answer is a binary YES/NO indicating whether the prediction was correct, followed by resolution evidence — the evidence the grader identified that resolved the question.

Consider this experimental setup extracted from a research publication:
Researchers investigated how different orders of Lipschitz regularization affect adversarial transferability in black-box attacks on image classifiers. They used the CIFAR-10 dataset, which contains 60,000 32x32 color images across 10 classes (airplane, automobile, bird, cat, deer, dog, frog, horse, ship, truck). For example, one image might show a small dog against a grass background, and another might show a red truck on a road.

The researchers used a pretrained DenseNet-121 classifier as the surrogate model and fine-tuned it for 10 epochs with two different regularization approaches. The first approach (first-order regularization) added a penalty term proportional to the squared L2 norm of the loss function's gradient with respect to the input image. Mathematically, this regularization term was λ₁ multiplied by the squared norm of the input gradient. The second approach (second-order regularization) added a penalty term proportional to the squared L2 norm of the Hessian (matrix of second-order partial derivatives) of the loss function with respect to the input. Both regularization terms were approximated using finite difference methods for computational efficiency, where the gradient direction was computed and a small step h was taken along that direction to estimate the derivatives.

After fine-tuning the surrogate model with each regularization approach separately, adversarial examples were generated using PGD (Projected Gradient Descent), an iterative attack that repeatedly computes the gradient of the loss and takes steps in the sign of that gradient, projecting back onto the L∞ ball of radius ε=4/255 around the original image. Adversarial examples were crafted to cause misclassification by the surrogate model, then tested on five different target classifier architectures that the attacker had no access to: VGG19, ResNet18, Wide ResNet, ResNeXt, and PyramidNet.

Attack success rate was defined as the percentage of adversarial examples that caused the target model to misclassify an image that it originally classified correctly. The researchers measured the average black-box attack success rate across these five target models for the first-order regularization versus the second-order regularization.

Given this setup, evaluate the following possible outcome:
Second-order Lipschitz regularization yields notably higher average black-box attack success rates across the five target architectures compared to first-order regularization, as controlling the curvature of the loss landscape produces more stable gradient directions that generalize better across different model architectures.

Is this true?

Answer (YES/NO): YES